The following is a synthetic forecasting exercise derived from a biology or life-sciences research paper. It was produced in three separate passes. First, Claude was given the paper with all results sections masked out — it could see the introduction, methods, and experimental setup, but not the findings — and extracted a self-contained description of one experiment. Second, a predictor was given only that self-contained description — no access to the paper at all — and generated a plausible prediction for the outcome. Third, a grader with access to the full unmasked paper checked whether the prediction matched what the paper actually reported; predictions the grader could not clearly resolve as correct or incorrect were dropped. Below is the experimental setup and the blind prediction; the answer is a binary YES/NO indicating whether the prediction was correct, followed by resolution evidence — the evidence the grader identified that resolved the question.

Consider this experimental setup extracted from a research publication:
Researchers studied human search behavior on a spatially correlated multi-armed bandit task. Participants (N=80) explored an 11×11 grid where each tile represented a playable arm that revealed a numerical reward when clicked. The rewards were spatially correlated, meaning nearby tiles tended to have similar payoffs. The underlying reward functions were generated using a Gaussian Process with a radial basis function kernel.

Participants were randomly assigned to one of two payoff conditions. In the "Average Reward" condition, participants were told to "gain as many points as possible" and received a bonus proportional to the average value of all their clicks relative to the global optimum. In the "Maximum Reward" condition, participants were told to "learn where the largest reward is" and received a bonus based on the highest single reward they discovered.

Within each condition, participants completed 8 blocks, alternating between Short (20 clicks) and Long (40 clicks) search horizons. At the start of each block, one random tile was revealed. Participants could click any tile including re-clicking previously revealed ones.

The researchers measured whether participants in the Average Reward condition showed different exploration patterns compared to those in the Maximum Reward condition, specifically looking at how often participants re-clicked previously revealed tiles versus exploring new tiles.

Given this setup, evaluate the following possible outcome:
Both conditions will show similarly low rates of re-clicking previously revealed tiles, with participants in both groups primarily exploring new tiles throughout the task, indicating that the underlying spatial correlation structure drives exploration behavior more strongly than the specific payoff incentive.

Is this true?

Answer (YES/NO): NO